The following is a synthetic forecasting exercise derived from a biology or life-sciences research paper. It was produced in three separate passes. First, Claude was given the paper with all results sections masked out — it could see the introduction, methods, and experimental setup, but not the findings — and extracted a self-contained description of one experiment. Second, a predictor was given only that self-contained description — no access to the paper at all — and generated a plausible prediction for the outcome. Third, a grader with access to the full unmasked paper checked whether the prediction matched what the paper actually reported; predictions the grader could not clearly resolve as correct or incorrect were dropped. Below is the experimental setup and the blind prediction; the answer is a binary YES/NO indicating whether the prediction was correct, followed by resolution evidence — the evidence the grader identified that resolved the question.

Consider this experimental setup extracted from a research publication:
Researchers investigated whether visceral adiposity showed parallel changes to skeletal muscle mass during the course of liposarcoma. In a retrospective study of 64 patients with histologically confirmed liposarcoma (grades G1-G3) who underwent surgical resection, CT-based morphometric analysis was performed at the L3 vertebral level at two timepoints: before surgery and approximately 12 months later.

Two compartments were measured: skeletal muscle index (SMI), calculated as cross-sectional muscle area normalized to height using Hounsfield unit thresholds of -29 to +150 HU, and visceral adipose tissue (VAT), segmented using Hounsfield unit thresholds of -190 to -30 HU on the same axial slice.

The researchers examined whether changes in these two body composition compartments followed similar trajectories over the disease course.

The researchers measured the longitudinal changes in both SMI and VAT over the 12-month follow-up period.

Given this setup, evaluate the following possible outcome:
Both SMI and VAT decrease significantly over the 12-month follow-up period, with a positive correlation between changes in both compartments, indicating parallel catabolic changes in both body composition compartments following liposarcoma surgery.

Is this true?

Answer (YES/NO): NO